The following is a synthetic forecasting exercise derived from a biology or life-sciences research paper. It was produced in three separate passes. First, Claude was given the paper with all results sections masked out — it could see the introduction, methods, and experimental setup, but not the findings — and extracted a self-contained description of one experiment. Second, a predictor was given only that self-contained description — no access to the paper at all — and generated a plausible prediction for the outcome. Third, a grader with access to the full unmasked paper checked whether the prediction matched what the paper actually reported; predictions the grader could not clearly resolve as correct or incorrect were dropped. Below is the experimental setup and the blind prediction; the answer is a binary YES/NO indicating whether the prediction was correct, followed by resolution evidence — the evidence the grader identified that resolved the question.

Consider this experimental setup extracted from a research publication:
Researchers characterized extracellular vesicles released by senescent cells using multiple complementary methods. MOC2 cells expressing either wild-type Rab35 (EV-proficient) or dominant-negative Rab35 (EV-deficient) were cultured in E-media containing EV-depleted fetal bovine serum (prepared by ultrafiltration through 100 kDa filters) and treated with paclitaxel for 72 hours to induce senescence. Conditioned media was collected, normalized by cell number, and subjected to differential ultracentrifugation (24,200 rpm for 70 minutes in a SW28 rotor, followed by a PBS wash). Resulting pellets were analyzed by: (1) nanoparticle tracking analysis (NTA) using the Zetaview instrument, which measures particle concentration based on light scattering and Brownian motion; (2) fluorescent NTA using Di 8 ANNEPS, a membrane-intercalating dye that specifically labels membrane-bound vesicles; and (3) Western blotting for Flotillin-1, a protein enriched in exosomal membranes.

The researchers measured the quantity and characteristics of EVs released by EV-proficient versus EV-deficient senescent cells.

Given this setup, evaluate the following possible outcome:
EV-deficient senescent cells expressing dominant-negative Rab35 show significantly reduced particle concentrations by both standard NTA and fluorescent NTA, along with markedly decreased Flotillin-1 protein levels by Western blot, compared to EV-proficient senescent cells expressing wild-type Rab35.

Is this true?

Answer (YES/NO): YES